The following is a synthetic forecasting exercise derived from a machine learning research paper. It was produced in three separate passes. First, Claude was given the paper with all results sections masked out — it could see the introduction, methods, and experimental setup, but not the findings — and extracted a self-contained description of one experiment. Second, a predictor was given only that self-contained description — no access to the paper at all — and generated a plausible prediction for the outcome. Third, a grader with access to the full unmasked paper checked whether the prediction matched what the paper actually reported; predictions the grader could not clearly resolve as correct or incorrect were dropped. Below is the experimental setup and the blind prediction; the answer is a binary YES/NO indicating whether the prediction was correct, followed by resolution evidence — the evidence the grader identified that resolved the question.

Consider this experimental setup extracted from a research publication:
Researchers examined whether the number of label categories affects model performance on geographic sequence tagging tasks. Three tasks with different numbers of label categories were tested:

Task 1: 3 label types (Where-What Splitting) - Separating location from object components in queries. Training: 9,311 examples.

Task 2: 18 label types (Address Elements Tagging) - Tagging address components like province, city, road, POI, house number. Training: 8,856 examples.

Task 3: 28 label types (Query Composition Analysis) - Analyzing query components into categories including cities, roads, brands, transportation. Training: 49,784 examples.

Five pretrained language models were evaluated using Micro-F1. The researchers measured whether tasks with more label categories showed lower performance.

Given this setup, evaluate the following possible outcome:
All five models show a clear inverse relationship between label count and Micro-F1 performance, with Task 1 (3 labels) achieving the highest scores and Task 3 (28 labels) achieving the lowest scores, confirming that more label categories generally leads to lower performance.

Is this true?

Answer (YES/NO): NO